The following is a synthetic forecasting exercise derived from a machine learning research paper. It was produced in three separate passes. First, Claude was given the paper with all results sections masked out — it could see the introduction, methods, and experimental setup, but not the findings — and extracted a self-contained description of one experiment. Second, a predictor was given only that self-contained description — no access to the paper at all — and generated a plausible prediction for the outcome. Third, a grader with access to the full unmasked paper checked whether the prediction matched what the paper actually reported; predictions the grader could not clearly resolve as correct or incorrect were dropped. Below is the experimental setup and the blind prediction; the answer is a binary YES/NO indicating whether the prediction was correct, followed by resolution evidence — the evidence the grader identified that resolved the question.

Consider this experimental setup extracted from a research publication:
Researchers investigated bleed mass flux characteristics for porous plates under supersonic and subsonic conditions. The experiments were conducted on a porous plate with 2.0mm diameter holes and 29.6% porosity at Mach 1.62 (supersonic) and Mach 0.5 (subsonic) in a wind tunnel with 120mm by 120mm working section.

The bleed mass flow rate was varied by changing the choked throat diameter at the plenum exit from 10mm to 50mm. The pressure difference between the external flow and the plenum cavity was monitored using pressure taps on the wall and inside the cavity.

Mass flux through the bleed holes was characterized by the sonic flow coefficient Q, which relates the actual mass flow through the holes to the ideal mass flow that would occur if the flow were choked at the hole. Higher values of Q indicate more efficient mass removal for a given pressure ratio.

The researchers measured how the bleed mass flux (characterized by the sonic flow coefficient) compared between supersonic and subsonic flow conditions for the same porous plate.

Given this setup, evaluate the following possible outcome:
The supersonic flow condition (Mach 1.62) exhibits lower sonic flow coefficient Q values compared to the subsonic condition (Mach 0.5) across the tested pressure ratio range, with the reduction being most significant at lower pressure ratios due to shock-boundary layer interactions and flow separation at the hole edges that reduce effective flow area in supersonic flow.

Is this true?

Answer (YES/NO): NO